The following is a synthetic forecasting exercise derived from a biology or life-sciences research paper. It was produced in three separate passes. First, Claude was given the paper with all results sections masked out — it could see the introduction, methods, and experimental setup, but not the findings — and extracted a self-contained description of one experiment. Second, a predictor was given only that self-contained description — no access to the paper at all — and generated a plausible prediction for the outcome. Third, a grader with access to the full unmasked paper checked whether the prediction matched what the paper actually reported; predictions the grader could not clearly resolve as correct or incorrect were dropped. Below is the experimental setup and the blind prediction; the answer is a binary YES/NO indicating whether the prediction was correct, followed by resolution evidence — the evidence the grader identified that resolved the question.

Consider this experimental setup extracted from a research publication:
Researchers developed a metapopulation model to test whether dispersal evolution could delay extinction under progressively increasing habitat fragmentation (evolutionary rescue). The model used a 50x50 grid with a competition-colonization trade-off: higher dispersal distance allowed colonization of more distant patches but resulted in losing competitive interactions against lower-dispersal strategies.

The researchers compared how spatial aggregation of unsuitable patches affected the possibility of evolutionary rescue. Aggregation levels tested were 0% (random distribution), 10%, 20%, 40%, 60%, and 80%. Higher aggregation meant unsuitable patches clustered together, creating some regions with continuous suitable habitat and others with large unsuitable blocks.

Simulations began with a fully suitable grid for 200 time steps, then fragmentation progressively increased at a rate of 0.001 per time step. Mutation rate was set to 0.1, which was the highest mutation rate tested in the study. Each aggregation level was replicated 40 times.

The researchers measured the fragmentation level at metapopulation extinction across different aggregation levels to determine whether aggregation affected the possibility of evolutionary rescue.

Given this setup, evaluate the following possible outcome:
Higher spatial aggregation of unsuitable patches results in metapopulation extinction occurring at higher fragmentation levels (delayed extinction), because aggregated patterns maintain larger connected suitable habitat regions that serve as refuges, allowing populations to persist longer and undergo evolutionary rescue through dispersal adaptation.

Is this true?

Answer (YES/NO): NO